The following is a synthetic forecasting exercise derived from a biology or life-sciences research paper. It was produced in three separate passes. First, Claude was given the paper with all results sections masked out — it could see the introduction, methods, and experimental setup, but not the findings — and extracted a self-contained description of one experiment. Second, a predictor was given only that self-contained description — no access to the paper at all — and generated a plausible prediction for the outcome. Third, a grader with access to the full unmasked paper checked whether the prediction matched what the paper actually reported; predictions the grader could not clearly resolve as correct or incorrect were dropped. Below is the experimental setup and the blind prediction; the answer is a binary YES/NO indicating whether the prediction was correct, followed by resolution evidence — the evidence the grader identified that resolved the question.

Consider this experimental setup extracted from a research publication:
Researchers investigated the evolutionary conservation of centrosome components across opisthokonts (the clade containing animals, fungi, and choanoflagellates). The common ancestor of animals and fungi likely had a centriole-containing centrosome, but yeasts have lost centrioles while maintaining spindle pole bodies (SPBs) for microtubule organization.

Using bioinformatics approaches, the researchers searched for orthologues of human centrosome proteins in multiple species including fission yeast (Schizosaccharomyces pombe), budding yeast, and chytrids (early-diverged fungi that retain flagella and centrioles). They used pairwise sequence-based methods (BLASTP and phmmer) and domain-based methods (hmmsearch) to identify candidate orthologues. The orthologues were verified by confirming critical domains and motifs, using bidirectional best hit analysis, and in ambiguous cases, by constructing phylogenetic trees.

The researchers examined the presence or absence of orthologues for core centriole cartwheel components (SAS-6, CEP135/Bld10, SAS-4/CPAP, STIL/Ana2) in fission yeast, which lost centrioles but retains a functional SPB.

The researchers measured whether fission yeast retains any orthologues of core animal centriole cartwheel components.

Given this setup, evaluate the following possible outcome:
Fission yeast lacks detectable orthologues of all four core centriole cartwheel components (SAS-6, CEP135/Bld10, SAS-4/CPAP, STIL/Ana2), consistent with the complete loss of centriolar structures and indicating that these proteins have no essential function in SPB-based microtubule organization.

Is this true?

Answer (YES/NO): YES